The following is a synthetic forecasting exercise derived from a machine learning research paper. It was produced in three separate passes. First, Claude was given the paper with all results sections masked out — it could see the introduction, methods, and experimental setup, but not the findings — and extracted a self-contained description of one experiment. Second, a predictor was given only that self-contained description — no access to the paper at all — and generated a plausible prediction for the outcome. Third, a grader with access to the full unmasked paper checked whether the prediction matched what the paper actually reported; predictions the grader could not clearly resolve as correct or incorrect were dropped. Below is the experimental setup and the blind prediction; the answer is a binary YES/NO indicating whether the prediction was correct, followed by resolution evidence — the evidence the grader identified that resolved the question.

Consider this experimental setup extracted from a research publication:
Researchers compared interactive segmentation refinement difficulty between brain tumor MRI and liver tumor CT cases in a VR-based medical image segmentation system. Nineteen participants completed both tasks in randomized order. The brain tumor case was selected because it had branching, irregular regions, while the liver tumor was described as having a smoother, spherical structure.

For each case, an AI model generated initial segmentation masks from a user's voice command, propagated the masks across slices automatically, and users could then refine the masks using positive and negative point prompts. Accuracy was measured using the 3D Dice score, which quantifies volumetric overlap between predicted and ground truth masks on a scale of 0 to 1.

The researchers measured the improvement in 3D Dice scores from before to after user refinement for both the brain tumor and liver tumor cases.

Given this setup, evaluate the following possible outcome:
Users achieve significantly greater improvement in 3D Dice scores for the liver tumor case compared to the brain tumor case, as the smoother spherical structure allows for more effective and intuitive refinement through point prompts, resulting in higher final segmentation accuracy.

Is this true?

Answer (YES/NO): NO